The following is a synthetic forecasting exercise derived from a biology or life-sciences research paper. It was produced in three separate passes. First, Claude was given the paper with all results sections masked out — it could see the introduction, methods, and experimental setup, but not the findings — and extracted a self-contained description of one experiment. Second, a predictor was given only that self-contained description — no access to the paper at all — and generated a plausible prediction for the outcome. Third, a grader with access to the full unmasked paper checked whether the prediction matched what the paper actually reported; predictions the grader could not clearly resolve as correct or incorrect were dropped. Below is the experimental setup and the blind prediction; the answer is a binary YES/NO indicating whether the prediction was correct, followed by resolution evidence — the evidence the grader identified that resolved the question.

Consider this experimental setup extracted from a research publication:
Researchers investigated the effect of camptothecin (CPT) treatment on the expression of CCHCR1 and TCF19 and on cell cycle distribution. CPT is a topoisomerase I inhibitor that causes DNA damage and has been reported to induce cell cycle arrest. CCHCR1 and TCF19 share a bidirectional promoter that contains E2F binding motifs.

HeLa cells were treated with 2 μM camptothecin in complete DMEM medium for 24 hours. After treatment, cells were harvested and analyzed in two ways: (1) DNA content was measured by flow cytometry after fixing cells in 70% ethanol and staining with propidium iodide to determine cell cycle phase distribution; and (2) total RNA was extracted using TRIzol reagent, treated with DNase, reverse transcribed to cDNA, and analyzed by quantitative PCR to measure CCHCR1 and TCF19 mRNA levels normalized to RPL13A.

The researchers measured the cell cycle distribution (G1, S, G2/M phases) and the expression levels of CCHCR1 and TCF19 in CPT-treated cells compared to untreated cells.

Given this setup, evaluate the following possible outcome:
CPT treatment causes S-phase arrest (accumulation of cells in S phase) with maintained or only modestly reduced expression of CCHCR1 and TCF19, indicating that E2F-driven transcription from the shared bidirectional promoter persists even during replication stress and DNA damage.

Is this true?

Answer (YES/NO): NO